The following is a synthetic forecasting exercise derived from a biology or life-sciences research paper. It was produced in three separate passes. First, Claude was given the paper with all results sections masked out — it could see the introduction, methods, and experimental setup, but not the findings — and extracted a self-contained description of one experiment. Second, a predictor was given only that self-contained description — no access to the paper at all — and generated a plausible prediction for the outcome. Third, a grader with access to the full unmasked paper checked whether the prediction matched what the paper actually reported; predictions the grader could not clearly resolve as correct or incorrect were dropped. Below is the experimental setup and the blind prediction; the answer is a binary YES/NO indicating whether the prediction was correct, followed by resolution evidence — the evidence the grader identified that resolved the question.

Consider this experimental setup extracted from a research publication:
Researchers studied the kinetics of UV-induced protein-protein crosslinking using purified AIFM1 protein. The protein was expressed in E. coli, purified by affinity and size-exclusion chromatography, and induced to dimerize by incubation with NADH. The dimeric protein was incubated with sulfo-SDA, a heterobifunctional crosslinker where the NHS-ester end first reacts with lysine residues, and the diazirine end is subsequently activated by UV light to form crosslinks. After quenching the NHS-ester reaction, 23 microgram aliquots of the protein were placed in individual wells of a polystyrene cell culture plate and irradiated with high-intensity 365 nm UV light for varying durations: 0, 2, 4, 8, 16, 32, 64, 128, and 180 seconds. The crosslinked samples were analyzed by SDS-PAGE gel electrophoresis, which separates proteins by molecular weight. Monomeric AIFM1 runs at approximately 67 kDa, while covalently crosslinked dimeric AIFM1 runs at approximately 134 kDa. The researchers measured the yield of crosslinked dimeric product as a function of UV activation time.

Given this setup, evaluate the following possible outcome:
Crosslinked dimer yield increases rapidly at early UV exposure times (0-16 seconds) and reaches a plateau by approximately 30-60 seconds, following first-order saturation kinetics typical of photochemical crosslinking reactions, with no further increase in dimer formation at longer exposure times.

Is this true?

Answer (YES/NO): YES